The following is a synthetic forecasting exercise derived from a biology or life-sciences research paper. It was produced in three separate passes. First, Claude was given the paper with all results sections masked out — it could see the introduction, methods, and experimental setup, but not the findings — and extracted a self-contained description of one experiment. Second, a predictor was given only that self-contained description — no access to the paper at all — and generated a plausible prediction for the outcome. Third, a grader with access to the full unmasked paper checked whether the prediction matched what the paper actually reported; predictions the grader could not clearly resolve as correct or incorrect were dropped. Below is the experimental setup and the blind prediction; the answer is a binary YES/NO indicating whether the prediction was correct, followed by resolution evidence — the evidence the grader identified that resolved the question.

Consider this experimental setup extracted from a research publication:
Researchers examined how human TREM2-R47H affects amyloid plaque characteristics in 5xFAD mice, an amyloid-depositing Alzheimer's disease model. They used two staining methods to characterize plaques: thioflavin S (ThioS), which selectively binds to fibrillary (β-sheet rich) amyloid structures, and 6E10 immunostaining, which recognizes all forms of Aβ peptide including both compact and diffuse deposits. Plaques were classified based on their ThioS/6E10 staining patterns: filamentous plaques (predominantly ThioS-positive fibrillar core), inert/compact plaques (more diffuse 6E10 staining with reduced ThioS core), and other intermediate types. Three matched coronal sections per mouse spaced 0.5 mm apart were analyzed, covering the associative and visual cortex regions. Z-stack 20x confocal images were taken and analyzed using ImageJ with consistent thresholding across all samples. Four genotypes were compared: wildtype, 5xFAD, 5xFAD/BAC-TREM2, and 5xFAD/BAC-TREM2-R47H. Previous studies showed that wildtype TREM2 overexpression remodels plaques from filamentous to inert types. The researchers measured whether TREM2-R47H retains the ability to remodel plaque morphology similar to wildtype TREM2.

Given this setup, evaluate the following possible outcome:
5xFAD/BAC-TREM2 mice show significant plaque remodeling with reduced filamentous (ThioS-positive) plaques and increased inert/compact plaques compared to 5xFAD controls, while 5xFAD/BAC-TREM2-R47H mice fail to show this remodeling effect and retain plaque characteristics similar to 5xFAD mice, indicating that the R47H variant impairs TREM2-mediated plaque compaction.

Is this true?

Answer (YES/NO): NO